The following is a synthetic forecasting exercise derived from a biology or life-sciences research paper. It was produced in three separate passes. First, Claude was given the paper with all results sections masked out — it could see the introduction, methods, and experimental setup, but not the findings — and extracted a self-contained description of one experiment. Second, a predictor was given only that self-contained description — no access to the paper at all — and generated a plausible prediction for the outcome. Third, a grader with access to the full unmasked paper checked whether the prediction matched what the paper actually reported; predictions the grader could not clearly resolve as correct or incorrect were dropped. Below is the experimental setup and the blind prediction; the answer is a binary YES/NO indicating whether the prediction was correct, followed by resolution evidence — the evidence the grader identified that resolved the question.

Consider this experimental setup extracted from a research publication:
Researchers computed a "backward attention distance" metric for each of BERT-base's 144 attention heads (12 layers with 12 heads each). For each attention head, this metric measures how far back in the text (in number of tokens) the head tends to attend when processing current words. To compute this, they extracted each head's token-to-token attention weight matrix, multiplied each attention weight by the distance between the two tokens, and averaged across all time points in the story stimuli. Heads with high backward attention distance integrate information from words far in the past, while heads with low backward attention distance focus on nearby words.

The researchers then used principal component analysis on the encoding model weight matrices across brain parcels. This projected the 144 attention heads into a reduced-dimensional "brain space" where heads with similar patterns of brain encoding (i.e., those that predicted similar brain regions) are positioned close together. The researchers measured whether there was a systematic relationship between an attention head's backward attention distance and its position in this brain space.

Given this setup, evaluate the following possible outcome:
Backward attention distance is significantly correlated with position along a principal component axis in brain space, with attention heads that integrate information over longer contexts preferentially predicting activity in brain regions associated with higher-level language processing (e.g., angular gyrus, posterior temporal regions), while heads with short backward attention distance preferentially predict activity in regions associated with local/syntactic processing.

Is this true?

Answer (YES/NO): NO